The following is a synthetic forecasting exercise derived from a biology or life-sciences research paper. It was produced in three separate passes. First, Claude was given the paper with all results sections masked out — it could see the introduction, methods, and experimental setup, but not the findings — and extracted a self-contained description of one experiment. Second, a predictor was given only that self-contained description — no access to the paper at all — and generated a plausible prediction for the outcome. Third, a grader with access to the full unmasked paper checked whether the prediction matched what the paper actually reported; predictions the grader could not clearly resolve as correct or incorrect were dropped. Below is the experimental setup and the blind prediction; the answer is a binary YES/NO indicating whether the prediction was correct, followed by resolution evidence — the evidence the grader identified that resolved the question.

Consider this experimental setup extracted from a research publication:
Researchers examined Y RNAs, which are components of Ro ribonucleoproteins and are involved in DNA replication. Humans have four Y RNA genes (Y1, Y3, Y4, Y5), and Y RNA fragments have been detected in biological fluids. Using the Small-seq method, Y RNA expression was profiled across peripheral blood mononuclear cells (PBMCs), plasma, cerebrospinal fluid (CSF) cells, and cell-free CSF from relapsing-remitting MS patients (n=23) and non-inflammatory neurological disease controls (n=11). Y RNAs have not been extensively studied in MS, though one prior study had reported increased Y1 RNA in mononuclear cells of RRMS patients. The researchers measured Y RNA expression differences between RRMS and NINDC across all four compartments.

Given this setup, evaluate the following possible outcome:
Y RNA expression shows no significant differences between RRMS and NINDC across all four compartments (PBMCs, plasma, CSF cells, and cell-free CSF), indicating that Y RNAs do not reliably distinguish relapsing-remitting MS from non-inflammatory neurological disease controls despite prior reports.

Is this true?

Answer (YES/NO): YES